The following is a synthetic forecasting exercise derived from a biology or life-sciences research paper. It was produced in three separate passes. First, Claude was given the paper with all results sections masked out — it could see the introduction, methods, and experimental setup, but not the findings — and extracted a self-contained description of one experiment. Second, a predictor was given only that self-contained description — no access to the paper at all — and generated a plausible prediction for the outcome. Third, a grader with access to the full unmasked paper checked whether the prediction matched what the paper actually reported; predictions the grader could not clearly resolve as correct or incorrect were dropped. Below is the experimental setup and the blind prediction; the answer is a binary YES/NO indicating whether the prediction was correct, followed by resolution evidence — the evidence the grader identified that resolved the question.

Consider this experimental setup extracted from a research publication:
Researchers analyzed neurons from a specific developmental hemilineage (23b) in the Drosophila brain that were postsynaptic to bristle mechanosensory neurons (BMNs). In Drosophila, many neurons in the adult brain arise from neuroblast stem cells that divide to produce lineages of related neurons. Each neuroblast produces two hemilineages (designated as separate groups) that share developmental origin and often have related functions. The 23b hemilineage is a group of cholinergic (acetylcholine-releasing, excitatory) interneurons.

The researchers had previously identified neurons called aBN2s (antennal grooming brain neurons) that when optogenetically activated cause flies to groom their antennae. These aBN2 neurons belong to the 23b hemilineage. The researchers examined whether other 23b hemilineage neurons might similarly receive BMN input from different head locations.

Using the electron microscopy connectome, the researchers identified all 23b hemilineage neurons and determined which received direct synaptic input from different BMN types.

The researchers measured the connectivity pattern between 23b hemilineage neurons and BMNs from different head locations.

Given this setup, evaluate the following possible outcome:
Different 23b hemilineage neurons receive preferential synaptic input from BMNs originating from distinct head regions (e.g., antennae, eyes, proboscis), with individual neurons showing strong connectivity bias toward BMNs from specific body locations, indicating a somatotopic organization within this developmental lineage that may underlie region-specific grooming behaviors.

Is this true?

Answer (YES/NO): YES